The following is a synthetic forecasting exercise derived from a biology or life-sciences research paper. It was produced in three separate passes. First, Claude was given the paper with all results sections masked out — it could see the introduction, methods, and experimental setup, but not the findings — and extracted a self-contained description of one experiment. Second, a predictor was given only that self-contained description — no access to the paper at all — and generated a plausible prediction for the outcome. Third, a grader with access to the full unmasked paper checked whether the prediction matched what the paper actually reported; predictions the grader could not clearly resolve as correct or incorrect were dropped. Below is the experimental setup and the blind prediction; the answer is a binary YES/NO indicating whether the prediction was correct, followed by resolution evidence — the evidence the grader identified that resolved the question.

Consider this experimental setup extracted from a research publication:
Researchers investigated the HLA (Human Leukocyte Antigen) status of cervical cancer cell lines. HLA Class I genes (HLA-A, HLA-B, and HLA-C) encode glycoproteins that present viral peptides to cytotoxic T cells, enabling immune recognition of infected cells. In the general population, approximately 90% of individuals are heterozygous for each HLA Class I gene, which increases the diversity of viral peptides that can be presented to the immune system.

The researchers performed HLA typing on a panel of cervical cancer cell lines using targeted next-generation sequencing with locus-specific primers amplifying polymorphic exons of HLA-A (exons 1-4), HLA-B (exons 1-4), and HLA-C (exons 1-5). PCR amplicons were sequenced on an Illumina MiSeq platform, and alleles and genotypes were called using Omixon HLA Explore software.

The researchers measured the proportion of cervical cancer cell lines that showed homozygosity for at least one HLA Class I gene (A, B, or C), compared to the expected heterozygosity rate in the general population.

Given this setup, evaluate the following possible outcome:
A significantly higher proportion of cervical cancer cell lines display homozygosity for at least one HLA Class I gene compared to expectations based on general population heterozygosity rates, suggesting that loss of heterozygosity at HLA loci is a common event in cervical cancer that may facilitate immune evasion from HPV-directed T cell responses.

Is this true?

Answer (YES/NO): YES